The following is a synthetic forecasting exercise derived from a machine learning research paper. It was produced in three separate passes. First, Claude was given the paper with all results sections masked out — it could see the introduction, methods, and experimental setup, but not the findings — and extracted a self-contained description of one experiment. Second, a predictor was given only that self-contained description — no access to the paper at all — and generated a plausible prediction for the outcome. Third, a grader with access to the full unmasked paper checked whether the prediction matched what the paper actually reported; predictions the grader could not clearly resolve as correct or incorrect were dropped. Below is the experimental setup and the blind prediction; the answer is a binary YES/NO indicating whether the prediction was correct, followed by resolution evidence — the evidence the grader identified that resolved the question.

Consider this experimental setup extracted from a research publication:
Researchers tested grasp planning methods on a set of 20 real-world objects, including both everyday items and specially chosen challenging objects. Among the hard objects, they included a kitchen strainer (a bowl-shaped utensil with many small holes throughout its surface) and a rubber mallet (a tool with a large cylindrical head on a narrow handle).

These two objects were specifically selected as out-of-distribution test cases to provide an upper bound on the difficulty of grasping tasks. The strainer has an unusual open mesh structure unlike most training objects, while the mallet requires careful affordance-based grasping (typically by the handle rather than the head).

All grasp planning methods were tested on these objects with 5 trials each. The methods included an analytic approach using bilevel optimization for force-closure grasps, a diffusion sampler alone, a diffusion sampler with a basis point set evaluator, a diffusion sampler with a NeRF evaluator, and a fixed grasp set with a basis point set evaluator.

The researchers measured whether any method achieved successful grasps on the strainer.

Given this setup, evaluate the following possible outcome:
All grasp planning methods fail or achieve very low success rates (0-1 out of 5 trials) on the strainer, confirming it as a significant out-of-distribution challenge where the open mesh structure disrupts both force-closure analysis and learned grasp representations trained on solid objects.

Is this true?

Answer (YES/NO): YES